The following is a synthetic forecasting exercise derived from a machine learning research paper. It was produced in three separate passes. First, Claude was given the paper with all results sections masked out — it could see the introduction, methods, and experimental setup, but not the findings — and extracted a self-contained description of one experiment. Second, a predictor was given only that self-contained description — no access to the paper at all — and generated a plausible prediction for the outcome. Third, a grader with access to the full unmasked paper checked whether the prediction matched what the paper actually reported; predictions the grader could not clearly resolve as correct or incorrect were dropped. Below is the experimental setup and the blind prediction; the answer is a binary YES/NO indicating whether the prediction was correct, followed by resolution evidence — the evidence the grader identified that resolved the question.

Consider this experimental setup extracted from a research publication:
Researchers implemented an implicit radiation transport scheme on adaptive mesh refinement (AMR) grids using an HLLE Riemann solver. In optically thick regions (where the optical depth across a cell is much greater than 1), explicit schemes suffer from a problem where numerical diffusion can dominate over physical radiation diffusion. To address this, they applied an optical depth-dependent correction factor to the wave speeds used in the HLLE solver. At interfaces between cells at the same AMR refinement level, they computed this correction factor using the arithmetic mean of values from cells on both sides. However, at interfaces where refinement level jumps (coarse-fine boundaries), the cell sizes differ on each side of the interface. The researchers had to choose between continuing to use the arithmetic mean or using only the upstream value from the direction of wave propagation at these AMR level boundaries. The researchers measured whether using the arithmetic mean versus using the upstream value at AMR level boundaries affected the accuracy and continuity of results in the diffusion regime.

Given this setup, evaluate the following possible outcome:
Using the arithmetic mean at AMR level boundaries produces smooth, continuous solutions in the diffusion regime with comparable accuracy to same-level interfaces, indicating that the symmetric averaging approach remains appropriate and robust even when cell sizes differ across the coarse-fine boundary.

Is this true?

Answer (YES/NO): NO